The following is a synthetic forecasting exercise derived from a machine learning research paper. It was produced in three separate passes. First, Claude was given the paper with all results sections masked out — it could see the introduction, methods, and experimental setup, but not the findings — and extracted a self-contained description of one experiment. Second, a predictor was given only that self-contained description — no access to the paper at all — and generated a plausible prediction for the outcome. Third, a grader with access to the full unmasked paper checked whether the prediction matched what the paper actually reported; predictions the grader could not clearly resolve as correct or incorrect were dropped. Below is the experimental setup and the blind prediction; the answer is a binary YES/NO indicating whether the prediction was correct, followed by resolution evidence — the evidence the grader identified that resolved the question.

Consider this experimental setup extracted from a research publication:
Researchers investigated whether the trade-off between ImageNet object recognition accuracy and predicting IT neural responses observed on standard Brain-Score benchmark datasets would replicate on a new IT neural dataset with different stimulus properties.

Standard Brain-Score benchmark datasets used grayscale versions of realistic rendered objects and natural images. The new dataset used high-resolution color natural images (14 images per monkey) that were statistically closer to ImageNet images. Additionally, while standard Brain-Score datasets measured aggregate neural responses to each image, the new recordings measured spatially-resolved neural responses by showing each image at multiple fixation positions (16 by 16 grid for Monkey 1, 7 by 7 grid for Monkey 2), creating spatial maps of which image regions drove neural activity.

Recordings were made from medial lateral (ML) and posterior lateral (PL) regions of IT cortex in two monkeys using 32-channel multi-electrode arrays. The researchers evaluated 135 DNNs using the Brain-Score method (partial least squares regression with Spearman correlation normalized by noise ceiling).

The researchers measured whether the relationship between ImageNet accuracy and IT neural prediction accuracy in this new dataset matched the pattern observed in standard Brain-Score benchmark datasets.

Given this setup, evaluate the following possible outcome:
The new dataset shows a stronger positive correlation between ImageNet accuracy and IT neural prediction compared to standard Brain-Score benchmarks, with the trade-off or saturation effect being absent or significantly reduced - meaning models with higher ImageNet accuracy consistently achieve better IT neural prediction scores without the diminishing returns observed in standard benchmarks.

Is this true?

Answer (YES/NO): NO